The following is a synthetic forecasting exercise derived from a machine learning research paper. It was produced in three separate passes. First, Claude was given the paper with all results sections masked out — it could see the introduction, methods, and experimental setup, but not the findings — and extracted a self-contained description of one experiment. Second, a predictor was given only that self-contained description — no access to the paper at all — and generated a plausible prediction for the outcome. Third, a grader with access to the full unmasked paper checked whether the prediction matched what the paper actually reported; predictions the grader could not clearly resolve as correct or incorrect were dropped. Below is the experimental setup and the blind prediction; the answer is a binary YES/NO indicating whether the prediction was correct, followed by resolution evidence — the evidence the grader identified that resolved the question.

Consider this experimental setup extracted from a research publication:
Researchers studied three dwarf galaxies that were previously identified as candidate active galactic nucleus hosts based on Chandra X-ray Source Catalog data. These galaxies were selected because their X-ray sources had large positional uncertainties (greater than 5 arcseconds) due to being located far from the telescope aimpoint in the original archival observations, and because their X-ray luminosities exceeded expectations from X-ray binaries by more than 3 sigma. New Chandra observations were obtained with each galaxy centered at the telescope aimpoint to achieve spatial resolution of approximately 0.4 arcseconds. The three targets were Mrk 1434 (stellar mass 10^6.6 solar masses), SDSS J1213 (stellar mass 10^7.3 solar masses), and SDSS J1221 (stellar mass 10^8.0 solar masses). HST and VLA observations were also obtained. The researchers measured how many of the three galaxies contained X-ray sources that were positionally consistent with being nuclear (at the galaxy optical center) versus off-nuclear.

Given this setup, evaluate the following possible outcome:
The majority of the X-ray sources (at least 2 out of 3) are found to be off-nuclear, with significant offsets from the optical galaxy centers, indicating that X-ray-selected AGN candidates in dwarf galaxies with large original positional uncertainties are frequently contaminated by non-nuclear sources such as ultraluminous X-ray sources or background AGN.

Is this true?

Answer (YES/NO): YES